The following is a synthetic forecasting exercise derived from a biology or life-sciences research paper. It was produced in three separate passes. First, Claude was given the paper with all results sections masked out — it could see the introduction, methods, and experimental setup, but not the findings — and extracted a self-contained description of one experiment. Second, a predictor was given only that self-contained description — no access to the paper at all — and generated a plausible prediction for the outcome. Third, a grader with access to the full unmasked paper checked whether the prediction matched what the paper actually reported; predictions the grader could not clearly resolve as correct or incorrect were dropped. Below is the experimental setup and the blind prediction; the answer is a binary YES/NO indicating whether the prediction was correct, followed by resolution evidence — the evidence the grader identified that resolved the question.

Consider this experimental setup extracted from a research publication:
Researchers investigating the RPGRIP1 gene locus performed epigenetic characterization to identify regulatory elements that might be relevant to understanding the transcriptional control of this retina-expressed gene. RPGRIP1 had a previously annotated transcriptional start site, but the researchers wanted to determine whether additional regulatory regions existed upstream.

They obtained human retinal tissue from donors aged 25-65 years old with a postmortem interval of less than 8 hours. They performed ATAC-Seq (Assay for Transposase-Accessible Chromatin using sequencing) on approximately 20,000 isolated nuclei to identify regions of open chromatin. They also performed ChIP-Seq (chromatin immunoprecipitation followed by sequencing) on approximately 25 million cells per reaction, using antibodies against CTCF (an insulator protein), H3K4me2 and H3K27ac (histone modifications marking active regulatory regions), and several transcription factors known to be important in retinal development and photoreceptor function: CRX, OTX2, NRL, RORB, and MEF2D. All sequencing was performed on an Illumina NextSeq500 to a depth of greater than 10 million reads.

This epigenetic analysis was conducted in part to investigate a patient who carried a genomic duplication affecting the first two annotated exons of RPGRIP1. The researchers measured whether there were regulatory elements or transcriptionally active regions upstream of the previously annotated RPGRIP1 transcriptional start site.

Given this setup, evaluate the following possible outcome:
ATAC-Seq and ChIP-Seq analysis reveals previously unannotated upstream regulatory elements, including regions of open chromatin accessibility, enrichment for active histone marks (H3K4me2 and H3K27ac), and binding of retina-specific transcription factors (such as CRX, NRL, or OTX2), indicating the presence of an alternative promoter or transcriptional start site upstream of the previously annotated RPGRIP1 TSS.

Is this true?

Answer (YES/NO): YES